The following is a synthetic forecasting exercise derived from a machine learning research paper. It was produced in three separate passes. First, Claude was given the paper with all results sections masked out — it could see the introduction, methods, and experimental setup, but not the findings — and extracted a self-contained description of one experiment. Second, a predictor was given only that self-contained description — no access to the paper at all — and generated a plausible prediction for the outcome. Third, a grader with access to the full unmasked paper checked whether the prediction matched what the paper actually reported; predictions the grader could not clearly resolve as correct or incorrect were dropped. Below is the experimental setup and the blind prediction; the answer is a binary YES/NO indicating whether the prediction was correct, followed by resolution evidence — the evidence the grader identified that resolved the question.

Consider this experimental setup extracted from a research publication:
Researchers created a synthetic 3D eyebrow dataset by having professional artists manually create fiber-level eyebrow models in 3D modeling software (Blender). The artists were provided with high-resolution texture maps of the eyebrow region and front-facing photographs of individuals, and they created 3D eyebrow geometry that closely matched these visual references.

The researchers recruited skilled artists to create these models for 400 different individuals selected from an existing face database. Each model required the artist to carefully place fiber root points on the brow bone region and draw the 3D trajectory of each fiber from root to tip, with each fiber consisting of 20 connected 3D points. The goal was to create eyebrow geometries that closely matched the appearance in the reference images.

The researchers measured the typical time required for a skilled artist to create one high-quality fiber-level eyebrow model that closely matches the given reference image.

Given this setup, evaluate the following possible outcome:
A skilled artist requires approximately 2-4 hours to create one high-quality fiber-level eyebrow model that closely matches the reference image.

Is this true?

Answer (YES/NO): NO